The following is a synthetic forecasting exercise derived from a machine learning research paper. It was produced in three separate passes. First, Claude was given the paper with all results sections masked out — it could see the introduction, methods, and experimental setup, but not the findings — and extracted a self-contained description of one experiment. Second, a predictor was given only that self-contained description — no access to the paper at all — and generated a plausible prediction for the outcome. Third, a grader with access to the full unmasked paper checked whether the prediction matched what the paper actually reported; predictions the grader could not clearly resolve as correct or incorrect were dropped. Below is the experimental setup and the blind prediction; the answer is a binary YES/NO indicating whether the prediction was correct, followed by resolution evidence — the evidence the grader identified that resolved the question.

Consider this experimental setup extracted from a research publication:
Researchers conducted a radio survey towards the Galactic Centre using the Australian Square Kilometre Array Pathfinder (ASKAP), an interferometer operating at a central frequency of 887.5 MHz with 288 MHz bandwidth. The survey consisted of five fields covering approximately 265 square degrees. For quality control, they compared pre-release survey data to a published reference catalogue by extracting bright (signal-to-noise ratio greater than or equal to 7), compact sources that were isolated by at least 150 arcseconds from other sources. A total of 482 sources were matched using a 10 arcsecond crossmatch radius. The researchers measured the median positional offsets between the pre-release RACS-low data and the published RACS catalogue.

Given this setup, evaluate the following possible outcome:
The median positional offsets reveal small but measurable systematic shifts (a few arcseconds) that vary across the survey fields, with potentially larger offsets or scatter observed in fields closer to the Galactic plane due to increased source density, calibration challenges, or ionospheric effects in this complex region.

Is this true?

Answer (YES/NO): NO